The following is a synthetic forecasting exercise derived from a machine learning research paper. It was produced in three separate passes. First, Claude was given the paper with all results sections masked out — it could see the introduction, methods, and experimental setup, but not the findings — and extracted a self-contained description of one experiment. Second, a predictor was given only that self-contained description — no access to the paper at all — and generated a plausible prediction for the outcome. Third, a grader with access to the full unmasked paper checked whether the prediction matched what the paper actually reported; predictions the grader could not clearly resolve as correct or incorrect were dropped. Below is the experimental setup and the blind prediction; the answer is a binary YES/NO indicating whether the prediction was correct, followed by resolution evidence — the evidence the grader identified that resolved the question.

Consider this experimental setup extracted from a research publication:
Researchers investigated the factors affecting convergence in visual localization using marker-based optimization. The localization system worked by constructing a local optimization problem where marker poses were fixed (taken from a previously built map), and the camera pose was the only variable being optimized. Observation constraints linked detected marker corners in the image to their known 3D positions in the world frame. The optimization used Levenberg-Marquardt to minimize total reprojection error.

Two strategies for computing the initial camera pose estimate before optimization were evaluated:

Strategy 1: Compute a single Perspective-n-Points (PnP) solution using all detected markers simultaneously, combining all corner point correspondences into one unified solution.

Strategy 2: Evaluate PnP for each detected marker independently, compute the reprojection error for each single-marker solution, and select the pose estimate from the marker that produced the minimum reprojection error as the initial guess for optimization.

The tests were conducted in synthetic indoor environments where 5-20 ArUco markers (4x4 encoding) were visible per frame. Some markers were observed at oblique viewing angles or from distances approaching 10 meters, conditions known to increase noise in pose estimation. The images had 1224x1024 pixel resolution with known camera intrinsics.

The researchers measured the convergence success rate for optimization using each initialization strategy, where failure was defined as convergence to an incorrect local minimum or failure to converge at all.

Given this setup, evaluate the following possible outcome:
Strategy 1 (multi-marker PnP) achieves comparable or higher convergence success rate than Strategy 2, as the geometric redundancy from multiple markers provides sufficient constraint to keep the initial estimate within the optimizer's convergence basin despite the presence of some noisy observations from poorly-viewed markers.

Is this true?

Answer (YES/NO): NO